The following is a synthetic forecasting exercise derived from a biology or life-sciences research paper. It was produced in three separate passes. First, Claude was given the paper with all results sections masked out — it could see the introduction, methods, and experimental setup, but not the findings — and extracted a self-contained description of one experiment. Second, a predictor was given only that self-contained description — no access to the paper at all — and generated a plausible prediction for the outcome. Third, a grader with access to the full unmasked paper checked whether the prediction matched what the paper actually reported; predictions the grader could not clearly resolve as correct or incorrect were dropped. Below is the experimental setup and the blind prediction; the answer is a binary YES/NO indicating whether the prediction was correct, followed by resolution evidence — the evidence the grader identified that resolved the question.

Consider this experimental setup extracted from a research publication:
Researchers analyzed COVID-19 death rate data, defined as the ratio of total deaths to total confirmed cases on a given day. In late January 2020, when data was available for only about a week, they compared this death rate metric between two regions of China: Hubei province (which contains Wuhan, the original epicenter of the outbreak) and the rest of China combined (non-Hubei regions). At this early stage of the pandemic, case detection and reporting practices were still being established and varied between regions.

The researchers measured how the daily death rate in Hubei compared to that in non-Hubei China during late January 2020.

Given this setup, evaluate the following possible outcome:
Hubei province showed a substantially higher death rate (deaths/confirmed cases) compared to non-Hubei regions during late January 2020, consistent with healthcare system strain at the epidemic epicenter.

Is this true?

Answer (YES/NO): YES